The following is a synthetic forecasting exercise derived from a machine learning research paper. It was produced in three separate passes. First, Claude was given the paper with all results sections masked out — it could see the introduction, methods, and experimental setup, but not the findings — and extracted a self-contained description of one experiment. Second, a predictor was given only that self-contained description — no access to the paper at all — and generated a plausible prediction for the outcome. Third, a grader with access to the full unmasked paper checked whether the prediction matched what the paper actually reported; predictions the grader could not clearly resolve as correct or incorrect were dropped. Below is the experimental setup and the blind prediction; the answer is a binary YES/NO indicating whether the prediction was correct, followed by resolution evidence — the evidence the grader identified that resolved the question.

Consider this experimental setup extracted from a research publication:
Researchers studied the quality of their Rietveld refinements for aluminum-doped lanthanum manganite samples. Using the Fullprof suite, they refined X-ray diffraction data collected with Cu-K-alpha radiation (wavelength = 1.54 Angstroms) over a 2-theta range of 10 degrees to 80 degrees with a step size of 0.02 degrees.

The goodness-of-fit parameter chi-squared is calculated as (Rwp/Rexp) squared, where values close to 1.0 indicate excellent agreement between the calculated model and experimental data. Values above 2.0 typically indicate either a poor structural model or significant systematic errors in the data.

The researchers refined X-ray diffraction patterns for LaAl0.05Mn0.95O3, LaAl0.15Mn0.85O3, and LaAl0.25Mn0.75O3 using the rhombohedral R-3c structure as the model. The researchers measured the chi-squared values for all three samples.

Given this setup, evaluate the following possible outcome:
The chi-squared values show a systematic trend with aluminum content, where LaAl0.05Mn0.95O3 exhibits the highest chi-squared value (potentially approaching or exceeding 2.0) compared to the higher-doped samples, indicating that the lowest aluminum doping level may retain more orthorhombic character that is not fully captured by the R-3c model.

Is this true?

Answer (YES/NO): NO